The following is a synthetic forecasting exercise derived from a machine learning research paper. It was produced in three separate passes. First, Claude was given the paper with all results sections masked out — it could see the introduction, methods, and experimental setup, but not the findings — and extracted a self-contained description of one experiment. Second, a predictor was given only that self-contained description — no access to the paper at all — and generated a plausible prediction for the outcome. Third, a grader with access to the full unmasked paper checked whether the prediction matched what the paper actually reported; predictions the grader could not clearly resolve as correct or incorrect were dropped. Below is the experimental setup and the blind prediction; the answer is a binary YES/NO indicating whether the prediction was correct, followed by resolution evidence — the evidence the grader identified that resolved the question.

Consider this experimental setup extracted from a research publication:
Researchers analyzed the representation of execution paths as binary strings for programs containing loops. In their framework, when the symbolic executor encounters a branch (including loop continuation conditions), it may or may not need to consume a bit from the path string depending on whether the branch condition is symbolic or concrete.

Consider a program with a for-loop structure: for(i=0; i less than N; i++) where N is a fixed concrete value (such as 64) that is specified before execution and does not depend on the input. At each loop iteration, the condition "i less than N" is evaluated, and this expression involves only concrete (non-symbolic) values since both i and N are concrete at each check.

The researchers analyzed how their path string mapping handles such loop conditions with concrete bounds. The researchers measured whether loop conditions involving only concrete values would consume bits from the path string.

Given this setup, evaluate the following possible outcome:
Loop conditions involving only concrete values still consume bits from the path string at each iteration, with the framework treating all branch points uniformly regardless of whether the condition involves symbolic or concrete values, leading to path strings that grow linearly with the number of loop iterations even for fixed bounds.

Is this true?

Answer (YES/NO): NO